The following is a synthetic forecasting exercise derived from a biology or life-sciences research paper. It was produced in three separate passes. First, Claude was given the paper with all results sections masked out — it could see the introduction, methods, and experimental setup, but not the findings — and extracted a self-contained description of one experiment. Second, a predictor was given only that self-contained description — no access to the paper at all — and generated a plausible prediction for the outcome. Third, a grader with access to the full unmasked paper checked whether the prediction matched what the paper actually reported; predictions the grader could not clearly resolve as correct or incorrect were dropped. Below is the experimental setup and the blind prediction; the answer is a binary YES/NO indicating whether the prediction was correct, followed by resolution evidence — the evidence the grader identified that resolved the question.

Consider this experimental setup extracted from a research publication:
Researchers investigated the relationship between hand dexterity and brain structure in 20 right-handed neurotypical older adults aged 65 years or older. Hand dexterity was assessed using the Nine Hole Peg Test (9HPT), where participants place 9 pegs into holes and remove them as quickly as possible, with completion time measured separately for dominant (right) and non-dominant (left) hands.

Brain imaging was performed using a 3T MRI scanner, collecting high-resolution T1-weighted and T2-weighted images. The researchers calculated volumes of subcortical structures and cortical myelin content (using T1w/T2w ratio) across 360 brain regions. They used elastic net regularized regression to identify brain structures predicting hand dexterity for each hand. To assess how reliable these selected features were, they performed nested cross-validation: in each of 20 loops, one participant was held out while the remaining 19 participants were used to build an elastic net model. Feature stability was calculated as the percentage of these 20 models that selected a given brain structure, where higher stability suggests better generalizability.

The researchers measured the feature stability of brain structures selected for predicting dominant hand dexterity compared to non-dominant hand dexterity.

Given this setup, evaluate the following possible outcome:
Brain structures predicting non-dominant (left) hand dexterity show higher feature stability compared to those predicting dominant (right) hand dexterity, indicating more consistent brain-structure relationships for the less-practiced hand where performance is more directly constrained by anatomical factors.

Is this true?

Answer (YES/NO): YES